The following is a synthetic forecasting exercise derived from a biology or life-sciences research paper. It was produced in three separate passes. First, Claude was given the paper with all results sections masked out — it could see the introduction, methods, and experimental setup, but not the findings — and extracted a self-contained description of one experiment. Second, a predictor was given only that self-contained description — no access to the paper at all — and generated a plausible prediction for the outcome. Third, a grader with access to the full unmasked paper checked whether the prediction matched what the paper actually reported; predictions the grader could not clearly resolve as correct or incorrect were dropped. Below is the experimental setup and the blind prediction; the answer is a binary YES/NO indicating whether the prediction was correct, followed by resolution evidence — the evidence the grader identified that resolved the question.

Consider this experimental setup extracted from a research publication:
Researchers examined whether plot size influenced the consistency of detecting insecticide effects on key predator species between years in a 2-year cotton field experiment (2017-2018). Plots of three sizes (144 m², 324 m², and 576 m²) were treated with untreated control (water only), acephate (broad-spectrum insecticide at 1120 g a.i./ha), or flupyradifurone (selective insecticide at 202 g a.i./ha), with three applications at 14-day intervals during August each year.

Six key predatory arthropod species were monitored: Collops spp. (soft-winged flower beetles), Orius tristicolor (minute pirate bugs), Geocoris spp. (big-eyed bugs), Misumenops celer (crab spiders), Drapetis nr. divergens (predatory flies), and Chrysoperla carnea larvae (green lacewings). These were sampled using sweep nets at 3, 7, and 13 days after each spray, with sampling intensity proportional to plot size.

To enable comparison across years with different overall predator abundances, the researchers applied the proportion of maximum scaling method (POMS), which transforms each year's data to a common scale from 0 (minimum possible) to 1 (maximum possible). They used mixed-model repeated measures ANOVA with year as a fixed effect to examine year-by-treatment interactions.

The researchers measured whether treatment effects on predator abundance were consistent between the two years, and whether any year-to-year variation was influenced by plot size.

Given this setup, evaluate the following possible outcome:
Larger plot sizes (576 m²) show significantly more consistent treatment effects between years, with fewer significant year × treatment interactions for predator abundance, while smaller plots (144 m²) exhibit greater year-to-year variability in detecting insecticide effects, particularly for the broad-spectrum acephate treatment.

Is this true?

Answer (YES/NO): NO